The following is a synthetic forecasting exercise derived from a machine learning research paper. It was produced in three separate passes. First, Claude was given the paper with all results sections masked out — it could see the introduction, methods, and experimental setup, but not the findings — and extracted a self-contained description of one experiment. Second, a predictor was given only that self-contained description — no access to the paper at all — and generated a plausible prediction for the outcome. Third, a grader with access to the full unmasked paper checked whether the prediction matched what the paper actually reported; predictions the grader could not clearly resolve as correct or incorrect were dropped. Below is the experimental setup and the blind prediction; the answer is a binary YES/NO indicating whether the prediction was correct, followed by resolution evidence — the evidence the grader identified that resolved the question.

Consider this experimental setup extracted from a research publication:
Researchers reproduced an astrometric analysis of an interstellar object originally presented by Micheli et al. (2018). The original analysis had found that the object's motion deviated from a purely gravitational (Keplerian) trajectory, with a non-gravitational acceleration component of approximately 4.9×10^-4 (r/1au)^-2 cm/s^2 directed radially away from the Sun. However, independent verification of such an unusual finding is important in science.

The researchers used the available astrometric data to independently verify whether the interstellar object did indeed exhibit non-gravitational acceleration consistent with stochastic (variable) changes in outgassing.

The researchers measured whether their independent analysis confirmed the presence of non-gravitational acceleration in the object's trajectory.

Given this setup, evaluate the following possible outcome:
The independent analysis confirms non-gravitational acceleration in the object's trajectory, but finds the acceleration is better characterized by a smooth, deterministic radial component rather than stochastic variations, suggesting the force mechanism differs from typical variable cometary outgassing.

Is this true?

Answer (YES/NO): NO